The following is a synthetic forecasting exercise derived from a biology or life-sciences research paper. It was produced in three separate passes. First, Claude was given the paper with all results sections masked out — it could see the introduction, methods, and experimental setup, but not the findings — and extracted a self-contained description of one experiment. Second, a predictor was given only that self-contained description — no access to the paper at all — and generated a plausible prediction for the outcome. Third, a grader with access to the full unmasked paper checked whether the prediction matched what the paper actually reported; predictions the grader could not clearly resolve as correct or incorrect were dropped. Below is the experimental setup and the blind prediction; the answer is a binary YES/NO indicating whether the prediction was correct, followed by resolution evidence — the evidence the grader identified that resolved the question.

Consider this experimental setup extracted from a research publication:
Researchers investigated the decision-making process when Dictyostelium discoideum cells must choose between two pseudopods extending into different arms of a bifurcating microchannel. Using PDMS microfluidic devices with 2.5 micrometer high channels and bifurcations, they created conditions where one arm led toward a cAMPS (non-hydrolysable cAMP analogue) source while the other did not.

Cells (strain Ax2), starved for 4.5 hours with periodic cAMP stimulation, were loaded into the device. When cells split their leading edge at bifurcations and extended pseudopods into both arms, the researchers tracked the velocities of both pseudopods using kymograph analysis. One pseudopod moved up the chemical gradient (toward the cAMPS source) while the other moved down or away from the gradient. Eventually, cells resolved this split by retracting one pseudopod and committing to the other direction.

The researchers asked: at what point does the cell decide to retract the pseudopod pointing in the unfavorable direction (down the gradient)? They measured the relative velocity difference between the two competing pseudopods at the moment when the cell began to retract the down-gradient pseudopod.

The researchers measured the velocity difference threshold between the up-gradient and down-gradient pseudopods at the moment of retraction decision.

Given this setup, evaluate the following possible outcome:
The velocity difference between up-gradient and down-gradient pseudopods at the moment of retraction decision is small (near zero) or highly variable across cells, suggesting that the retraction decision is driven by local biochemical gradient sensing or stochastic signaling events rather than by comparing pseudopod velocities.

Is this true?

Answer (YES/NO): NO